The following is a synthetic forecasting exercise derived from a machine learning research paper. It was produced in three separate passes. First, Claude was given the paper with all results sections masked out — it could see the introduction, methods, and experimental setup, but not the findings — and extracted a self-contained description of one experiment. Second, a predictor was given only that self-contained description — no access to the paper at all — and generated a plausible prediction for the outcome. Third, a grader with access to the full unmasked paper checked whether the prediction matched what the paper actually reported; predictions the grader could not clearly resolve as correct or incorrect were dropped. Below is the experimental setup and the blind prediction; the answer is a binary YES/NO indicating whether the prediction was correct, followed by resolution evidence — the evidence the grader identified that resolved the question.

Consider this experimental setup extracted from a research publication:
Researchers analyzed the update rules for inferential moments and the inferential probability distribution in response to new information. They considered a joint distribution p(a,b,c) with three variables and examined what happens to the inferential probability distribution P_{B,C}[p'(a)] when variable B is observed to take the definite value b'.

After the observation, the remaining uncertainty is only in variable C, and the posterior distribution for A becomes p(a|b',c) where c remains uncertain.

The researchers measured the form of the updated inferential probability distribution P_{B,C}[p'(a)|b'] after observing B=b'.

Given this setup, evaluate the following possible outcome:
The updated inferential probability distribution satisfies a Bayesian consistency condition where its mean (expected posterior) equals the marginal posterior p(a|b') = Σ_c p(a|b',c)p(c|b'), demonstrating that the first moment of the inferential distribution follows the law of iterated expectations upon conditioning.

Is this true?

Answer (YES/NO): YES